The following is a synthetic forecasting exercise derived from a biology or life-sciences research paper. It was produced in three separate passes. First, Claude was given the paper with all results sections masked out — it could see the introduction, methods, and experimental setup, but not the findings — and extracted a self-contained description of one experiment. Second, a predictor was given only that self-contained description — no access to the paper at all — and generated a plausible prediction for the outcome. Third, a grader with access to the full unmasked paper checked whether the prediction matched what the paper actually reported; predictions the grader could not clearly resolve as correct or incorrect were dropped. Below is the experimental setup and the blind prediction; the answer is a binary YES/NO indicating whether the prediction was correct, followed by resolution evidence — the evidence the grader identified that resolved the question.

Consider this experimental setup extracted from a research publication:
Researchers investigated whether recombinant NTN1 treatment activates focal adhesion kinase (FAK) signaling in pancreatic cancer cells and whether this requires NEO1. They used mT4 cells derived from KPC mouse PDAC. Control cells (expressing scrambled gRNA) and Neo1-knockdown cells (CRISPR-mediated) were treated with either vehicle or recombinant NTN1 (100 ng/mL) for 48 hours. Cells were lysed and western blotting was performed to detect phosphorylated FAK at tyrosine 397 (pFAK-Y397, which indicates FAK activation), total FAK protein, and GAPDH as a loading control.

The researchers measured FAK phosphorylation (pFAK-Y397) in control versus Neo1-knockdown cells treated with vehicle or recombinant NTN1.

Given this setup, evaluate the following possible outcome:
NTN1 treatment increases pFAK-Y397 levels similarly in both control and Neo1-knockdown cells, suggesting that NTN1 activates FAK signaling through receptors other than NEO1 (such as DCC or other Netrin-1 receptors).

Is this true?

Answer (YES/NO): NO